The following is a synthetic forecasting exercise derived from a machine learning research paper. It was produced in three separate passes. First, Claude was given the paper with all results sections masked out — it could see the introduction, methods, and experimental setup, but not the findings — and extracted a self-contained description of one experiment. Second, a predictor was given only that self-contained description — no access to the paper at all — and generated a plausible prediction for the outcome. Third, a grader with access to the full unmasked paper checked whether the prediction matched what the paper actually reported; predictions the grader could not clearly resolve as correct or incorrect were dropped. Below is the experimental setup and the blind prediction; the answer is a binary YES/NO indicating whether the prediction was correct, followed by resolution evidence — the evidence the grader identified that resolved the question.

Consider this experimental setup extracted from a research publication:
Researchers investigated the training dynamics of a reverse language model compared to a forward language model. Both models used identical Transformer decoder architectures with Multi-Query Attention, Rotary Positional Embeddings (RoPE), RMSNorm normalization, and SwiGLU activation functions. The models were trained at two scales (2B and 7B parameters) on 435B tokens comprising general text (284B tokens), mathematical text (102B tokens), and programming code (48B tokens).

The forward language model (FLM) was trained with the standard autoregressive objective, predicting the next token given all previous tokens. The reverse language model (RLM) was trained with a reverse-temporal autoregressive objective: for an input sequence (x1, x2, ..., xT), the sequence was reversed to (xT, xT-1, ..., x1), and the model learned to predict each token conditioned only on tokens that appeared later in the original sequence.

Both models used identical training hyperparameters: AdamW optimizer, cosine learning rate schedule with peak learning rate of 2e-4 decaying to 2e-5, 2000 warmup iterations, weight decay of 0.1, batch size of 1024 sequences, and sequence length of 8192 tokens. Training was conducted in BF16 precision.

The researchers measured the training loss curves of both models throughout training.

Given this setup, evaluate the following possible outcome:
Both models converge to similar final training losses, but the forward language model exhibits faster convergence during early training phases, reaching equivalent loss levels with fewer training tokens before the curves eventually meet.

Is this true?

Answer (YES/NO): NO